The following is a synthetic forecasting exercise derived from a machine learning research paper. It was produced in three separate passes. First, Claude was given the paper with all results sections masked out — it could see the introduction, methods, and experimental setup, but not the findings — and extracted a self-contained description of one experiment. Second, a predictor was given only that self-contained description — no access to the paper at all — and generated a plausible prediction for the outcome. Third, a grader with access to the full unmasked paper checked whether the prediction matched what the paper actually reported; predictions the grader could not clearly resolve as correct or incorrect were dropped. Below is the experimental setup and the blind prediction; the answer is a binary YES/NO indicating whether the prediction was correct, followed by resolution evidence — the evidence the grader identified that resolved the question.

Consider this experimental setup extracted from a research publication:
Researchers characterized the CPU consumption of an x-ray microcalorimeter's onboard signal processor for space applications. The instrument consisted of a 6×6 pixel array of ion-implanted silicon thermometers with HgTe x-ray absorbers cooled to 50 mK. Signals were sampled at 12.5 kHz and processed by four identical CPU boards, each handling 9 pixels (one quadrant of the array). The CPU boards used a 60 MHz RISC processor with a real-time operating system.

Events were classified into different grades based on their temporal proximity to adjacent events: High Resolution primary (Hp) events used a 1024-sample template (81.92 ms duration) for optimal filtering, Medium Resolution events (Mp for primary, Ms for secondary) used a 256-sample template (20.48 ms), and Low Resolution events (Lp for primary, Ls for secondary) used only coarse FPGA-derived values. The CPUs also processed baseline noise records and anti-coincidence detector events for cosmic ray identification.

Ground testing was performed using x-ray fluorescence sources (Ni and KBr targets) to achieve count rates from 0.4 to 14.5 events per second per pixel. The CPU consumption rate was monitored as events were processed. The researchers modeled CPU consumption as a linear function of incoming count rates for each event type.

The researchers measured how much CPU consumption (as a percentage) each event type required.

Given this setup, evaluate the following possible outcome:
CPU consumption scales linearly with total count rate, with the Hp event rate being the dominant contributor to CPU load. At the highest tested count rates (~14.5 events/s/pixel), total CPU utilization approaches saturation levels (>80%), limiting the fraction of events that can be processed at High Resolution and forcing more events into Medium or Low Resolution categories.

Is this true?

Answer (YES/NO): NO